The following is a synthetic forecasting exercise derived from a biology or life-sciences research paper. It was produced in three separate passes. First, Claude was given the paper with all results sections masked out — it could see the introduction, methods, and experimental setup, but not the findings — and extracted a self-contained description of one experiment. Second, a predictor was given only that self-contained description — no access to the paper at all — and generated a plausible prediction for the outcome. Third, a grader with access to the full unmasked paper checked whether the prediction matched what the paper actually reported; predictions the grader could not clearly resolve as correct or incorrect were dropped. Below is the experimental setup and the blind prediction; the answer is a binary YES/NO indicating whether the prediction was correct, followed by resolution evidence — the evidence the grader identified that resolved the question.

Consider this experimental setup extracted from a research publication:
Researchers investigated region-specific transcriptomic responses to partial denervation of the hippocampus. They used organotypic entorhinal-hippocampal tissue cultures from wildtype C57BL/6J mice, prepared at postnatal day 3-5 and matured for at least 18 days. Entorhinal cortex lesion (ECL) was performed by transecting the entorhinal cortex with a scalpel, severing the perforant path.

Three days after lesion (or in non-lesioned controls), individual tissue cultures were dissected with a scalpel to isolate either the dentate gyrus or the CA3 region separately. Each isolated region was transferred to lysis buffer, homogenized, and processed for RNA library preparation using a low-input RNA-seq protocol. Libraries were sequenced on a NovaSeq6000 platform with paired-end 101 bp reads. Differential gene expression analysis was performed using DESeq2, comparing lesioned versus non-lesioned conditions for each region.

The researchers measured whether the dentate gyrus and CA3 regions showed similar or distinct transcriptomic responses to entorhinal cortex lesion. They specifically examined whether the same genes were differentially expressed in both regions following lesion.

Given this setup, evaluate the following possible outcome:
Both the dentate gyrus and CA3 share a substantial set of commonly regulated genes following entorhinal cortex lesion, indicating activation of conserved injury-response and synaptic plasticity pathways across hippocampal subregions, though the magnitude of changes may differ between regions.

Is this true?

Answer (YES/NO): YES